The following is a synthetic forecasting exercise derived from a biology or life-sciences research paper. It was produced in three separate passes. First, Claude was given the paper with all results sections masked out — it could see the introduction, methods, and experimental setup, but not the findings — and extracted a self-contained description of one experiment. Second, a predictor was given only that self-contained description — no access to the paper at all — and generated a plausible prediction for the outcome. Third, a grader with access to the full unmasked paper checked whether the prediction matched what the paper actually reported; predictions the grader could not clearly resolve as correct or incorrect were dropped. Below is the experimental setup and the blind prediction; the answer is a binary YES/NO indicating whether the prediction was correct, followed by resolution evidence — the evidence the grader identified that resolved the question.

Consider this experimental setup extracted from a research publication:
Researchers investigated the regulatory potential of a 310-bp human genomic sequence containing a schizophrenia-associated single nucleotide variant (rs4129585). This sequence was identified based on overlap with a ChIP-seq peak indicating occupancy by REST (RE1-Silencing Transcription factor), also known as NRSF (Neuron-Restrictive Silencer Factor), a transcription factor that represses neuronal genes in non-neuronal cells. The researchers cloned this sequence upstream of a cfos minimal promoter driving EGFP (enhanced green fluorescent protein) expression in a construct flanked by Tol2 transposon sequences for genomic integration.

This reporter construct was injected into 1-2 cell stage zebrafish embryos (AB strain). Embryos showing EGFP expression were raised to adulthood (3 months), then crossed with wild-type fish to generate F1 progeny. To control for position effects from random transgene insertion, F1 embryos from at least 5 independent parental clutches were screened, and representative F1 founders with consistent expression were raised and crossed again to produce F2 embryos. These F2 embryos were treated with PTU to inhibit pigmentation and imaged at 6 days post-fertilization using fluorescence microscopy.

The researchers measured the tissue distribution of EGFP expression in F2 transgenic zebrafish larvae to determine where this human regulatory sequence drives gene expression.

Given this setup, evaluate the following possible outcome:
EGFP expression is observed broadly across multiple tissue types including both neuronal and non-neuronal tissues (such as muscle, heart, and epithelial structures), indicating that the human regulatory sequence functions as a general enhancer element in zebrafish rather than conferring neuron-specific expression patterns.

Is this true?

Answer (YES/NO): NO